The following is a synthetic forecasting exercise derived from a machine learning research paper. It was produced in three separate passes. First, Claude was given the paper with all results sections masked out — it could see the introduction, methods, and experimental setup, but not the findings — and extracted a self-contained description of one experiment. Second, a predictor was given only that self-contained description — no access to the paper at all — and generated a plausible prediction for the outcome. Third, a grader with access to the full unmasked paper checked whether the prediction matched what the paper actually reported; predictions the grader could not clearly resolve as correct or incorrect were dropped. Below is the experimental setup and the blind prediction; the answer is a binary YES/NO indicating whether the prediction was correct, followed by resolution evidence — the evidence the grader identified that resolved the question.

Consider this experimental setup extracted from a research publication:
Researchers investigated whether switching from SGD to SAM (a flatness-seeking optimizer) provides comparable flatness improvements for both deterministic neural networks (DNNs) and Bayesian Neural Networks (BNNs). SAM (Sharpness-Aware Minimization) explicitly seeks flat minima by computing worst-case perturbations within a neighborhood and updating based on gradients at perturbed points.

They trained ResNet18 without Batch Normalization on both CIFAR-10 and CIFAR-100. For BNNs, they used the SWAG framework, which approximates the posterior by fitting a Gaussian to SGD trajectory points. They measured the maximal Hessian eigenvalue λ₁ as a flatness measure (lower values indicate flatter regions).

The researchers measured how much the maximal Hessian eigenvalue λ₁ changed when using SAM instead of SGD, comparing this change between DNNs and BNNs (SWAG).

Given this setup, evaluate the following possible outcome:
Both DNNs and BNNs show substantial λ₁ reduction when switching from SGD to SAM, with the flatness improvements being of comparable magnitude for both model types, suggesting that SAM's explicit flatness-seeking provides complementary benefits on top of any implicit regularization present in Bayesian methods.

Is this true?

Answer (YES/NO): NO